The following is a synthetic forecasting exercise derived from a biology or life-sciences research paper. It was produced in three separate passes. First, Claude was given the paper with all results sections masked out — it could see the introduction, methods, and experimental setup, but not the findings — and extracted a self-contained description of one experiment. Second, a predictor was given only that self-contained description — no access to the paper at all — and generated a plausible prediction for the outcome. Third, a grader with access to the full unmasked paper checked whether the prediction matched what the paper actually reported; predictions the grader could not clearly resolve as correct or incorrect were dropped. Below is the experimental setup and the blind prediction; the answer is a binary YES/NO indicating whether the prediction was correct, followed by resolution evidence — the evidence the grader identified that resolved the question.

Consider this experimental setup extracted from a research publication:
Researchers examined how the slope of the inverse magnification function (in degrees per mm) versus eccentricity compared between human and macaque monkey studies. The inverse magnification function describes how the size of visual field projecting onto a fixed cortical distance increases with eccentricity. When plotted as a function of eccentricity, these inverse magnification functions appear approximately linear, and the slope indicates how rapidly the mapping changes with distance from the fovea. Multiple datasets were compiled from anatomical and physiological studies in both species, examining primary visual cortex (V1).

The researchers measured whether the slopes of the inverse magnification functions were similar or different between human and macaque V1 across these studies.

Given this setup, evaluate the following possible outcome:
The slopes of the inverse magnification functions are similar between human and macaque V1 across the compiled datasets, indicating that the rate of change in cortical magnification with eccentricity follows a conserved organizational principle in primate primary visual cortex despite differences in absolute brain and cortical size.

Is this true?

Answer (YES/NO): YES